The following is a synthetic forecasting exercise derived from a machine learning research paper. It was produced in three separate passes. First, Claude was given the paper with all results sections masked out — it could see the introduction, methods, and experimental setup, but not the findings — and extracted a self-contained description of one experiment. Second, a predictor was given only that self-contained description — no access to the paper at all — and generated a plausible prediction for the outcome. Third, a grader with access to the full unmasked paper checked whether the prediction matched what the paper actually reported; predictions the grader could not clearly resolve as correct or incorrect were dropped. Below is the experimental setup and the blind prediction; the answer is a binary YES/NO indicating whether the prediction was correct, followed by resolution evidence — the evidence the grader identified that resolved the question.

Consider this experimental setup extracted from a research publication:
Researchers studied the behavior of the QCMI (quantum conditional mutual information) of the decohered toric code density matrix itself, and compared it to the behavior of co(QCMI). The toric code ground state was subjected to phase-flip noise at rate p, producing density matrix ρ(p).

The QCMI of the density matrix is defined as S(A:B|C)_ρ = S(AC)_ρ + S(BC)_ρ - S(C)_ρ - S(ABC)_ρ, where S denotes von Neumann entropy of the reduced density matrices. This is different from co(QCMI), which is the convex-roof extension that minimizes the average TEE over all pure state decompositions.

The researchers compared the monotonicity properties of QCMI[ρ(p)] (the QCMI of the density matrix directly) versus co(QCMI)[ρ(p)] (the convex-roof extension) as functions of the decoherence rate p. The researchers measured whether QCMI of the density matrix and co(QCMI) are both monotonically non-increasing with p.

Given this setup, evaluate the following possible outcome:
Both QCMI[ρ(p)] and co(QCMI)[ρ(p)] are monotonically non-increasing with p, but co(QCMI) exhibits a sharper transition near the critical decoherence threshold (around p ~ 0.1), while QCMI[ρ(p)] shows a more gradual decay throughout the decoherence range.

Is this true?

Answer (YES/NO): NO